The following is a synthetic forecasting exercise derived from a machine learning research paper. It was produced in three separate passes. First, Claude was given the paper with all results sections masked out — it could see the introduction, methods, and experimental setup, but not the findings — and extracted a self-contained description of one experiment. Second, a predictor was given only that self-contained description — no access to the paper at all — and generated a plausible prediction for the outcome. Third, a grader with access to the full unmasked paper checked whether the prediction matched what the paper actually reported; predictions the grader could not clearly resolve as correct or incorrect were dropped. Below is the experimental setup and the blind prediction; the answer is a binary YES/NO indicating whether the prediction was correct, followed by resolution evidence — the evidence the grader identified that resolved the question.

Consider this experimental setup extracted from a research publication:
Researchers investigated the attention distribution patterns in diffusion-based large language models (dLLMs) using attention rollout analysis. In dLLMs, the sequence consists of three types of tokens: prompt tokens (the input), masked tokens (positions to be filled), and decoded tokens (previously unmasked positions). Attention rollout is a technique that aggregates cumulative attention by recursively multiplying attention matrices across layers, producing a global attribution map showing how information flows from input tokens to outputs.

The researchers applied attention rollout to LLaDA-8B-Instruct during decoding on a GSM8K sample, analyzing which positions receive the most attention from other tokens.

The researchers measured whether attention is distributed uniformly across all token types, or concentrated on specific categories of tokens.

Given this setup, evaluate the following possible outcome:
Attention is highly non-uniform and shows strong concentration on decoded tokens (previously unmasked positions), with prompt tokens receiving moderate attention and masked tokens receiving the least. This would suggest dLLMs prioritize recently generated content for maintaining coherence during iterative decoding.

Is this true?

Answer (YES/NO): NO